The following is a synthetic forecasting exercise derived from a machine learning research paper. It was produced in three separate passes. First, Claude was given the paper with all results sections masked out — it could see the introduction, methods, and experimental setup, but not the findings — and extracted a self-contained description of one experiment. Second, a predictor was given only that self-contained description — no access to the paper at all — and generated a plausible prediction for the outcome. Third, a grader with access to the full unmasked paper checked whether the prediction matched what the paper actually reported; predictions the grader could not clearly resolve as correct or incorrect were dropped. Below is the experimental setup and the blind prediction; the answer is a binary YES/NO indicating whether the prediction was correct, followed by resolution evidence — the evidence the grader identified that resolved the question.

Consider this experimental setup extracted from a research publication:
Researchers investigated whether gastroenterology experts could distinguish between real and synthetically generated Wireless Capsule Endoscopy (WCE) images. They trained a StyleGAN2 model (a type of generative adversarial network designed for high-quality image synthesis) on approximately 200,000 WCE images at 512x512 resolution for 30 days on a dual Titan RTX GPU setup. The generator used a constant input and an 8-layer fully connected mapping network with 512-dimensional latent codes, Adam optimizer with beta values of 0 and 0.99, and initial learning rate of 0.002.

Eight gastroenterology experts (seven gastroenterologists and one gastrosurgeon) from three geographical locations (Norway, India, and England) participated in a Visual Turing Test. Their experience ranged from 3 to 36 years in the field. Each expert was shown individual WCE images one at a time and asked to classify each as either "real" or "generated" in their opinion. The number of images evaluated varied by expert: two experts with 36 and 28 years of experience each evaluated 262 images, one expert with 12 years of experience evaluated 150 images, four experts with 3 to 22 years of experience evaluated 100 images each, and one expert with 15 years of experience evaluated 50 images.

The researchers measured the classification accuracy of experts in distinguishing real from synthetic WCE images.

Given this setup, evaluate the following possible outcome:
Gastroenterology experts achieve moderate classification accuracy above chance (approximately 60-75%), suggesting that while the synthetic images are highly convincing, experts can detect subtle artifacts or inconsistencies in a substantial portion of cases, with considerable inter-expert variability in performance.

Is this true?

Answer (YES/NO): NO